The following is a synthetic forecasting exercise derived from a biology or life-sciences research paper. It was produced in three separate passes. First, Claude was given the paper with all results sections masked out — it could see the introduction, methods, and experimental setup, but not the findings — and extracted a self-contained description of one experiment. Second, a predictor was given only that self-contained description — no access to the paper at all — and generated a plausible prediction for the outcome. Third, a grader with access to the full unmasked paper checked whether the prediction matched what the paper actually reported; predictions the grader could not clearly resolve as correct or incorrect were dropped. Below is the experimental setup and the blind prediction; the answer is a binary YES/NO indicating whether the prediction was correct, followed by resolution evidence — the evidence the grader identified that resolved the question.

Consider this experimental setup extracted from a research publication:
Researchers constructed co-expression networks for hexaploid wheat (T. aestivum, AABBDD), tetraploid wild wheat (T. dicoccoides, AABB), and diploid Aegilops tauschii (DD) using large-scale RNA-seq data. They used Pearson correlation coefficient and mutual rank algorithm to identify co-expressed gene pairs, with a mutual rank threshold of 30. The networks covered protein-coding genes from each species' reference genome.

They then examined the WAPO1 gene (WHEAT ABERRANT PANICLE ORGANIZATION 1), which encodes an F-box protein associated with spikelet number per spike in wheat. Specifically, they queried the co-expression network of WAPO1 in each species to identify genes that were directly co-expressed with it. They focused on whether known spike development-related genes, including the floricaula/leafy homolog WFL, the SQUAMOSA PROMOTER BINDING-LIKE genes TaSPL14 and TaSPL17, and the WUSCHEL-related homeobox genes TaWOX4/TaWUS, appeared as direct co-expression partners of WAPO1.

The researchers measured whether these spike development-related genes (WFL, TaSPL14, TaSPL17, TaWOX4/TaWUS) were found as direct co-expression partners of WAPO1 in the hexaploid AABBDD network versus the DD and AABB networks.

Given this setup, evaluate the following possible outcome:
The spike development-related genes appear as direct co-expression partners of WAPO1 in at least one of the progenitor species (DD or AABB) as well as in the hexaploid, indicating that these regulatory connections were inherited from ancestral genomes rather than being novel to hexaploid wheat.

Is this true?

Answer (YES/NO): NO